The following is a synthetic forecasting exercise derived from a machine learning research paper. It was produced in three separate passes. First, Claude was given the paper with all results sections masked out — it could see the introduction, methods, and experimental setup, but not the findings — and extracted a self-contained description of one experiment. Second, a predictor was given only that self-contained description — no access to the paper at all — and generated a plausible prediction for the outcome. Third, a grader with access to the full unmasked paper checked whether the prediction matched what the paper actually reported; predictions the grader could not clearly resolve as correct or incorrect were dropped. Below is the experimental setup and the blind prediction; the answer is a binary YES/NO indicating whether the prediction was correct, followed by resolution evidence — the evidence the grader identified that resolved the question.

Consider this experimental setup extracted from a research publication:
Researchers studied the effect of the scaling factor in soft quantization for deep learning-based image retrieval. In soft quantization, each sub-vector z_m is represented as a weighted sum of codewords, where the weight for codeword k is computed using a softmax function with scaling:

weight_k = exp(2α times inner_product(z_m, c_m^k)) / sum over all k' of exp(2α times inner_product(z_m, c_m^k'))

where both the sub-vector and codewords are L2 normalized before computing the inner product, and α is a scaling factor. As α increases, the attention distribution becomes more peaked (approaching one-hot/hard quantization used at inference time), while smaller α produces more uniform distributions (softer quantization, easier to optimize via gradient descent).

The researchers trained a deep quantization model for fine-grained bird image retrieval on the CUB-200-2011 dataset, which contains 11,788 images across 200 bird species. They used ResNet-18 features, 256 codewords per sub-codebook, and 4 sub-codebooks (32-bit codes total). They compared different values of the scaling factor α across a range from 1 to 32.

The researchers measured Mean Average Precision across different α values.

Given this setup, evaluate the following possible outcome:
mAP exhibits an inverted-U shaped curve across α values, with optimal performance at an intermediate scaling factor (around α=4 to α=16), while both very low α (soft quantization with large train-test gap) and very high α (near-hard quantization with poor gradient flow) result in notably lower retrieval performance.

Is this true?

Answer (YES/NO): NO